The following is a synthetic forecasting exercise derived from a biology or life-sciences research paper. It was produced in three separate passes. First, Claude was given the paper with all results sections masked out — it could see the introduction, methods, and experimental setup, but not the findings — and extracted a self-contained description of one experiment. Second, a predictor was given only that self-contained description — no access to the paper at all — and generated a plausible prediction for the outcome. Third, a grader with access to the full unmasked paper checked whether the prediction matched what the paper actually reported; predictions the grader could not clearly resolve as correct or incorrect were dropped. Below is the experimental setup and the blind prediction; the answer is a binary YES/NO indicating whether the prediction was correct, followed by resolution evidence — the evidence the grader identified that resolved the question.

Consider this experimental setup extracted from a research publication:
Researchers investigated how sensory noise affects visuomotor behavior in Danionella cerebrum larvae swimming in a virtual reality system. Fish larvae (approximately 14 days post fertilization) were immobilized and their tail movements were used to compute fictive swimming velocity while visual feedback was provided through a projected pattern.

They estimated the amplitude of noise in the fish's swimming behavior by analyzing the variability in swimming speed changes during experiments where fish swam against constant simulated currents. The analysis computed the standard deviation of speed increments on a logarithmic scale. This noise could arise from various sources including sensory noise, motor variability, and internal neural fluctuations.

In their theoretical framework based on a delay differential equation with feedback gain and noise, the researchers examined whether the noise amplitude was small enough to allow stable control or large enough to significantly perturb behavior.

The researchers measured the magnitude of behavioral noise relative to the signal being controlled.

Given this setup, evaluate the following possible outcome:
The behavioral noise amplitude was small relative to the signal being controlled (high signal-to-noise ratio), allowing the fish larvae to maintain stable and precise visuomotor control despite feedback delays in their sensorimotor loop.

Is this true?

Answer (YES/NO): NO